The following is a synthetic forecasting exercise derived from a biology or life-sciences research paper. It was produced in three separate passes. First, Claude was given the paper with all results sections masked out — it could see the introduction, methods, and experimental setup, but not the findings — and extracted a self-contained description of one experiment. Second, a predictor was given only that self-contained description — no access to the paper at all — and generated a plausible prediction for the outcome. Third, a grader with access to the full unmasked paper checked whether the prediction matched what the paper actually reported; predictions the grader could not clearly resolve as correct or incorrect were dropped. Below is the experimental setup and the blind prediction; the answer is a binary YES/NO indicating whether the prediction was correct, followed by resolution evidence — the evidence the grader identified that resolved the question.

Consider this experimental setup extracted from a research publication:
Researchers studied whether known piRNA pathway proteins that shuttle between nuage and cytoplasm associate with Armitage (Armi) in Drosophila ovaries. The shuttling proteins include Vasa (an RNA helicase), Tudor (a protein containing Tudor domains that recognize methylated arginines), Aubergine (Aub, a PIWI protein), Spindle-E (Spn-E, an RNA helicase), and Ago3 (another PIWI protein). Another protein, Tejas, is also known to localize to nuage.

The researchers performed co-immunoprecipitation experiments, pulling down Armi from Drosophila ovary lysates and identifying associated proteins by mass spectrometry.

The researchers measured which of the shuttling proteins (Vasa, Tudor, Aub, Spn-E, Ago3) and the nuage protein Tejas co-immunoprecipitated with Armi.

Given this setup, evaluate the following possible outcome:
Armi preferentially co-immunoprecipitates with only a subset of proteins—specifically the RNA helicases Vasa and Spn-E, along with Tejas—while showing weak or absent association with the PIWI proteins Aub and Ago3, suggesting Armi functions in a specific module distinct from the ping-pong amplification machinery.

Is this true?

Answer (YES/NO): NO